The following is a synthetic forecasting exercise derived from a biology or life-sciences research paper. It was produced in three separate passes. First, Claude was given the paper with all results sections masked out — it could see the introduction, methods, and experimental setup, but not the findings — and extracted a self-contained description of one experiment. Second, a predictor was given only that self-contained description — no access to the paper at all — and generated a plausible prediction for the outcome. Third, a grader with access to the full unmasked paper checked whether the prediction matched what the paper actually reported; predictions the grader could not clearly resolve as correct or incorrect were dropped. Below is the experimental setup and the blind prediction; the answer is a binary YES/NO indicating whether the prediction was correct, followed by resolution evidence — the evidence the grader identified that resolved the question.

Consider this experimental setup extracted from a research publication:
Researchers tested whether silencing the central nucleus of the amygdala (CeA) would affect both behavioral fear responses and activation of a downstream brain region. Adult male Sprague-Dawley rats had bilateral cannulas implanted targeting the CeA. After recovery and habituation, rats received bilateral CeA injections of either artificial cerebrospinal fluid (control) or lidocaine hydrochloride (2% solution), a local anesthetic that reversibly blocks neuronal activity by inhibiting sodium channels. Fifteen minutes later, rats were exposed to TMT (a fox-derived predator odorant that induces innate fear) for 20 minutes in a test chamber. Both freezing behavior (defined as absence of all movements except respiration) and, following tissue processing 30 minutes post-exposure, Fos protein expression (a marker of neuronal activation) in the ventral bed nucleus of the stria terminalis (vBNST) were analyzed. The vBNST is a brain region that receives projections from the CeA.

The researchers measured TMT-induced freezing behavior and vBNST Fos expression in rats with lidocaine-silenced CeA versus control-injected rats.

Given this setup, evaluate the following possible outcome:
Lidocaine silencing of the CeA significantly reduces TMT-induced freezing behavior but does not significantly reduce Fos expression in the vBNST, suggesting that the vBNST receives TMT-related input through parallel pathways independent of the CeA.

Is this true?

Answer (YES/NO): NO